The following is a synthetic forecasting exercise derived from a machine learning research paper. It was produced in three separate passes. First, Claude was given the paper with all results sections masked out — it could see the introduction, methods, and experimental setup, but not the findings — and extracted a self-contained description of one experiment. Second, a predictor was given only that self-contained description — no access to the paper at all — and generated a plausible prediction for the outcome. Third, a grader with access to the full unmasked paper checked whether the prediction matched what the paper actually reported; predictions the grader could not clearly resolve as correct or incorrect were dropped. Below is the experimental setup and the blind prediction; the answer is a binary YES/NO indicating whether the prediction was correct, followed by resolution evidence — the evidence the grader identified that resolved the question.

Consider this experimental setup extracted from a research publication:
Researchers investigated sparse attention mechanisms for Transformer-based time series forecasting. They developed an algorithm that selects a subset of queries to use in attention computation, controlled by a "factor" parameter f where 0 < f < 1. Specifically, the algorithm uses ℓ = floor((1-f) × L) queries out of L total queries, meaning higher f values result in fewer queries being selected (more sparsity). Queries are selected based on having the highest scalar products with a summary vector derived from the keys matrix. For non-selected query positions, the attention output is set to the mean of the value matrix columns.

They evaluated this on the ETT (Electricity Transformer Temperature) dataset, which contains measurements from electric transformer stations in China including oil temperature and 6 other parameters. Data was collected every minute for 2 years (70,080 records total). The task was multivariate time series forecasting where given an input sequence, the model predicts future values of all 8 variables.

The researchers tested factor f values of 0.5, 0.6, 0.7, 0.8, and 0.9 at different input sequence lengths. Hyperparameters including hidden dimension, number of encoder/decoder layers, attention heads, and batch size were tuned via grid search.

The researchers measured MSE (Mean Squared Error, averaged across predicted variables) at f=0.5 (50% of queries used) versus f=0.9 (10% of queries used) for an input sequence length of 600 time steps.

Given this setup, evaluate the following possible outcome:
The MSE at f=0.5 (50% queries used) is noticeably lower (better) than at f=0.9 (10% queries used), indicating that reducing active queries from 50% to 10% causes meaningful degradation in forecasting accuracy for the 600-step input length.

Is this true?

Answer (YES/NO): NO